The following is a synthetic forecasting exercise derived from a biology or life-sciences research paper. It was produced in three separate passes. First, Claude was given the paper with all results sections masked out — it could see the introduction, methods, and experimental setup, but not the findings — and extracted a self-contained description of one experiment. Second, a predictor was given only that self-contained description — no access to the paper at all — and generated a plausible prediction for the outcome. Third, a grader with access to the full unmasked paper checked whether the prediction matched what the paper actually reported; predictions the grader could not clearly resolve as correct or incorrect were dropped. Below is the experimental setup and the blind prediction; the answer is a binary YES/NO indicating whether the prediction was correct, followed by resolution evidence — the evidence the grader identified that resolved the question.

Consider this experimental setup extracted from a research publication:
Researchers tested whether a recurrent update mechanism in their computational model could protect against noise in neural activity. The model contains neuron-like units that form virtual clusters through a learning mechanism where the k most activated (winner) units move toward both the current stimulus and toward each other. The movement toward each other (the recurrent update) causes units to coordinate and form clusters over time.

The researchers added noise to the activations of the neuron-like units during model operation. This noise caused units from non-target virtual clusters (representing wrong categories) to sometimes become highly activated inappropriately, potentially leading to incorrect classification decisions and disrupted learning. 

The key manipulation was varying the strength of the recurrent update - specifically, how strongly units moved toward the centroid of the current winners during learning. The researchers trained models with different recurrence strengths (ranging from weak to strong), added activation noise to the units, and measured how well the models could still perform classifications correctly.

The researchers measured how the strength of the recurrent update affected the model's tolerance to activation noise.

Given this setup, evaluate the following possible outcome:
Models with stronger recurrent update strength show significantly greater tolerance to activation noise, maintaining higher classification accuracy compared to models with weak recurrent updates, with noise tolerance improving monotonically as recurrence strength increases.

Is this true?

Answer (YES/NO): YES